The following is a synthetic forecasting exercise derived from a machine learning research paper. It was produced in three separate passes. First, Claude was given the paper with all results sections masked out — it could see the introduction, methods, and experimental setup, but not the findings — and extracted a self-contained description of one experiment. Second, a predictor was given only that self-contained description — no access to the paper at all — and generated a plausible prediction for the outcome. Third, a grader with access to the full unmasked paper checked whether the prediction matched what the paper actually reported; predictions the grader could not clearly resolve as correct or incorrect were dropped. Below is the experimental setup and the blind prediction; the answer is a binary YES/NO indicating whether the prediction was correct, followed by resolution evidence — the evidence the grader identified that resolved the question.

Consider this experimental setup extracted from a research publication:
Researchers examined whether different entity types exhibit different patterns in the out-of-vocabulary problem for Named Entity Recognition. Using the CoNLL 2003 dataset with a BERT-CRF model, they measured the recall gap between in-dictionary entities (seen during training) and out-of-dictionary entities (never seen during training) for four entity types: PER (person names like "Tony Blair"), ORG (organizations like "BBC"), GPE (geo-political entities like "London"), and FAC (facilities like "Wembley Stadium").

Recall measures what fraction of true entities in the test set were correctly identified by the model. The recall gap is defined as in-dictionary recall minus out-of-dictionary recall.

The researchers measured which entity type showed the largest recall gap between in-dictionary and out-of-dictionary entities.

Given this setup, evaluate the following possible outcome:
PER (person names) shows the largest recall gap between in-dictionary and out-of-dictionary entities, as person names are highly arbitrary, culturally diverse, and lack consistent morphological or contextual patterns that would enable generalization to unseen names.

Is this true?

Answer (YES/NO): NO